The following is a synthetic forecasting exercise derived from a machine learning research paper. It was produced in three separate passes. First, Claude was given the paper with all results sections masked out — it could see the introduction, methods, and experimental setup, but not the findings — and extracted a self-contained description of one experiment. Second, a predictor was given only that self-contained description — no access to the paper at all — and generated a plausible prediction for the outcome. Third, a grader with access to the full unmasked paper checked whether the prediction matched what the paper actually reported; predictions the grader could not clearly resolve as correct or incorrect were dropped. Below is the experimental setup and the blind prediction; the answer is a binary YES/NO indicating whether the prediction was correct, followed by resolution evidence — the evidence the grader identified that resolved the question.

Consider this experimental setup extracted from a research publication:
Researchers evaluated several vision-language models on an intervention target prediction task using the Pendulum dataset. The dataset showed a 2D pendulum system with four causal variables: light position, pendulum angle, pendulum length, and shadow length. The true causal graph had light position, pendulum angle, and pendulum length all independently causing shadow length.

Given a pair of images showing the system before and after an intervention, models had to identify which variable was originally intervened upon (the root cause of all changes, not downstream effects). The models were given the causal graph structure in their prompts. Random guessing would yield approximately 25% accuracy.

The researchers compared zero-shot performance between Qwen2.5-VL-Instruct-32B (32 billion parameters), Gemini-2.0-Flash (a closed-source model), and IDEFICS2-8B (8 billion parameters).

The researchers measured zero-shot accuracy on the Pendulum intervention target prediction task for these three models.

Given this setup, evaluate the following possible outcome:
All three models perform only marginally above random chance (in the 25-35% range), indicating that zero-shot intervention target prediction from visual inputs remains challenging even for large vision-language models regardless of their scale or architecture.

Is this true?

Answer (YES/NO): NO